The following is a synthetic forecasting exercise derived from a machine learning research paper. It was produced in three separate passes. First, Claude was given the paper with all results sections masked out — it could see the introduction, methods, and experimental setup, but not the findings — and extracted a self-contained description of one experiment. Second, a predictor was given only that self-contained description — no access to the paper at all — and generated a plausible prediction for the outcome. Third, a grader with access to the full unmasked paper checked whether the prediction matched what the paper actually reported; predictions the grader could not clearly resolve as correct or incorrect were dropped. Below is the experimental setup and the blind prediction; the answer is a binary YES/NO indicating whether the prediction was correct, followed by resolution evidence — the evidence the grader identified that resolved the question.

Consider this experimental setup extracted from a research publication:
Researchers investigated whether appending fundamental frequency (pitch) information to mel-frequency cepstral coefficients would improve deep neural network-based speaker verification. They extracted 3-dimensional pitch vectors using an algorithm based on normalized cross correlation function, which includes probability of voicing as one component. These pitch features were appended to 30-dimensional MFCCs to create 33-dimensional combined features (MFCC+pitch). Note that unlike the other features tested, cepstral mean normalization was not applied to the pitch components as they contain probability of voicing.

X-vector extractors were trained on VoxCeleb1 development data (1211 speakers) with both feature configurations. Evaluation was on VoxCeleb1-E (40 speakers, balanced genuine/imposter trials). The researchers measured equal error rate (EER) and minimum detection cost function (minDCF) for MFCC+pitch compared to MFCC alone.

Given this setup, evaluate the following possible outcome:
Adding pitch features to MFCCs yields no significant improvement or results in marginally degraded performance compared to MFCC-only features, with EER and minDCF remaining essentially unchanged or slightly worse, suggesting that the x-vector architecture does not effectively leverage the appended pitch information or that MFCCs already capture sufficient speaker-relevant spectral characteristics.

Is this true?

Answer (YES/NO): NO